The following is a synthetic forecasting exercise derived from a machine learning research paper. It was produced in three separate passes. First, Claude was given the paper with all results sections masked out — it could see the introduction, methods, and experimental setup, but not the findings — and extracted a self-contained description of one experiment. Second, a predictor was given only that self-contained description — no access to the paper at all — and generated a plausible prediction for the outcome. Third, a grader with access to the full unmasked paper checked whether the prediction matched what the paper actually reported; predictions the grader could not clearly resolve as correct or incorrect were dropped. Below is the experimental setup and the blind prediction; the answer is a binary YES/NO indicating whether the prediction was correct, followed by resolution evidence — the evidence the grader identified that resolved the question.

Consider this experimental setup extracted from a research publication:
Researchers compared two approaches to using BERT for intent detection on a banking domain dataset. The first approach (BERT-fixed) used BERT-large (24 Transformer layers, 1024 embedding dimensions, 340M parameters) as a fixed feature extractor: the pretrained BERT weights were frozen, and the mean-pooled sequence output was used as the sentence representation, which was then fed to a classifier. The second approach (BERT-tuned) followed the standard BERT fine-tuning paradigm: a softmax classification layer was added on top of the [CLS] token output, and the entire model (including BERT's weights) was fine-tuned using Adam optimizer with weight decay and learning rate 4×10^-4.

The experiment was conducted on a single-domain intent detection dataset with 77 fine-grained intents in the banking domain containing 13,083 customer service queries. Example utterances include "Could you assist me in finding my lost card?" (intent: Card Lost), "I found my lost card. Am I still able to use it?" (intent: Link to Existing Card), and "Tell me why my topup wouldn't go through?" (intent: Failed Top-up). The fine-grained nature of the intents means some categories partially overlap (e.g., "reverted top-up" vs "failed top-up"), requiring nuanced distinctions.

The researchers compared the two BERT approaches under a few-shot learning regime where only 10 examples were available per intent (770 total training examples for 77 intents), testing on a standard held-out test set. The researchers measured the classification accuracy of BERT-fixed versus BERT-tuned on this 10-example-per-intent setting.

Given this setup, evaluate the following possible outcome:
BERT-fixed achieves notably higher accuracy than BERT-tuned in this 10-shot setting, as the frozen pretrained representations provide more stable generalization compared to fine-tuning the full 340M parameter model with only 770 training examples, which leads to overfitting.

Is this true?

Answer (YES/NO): NO